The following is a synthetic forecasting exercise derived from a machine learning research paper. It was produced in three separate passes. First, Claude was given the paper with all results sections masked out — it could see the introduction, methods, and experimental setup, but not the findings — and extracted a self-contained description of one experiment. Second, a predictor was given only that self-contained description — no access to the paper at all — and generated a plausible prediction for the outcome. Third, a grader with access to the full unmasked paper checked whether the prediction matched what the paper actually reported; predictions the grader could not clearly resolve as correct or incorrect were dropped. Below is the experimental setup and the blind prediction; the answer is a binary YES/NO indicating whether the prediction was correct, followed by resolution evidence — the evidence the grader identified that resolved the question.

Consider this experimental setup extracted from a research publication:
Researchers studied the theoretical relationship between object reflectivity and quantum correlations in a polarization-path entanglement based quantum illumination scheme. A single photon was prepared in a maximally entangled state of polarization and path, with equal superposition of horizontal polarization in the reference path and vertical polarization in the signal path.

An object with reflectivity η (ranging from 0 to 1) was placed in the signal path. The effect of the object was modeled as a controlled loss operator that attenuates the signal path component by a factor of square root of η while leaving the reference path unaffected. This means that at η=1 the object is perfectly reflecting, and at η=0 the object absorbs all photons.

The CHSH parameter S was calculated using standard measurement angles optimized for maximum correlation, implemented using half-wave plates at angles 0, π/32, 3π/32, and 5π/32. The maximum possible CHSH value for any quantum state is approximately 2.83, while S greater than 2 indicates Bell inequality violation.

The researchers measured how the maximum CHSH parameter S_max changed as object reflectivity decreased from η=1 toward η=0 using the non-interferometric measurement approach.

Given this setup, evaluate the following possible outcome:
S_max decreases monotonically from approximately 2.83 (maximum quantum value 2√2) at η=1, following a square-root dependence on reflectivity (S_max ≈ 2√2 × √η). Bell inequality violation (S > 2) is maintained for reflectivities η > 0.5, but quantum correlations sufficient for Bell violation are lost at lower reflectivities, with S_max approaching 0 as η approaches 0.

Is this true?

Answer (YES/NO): NO